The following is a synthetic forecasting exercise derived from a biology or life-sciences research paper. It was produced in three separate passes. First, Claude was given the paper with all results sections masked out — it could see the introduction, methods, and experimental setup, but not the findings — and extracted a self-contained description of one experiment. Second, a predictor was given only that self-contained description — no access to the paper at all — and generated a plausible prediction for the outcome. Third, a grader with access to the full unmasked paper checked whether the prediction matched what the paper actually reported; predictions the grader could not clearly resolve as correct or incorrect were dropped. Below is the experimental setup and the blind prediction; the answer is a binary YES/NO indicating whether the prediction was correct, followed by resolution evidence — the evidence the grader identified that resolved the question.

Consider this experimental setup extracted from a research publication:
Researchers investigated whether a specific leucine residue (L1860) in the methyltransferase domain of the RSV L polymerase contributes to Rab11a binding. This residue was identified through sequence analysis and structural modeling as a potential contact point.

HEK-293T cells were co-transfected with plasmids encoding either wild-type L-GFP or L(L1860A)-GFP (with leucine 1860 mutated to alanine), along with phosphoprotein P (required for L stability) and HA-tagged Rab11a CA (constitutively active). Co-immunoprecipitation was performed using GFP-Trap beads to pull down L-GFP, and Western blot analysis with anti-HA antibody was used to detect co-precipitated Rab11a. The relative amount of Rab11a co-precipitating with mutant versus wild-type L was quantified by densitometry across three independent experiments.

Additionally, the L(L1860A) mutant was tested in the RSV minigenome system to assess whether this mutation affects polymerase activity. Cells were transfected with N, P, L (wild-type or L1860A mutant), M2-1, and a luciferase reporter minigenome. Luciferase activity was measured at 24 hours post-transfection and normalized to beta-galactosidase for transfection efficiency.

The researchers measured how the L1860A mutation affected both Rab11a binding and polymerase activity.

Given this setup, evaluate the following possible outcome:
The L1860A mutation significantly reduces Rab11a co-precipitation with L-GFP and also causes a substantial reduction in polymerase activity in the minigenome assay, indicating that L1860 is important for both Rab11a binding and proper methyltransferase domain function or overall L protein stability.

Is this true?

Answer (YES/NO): YES